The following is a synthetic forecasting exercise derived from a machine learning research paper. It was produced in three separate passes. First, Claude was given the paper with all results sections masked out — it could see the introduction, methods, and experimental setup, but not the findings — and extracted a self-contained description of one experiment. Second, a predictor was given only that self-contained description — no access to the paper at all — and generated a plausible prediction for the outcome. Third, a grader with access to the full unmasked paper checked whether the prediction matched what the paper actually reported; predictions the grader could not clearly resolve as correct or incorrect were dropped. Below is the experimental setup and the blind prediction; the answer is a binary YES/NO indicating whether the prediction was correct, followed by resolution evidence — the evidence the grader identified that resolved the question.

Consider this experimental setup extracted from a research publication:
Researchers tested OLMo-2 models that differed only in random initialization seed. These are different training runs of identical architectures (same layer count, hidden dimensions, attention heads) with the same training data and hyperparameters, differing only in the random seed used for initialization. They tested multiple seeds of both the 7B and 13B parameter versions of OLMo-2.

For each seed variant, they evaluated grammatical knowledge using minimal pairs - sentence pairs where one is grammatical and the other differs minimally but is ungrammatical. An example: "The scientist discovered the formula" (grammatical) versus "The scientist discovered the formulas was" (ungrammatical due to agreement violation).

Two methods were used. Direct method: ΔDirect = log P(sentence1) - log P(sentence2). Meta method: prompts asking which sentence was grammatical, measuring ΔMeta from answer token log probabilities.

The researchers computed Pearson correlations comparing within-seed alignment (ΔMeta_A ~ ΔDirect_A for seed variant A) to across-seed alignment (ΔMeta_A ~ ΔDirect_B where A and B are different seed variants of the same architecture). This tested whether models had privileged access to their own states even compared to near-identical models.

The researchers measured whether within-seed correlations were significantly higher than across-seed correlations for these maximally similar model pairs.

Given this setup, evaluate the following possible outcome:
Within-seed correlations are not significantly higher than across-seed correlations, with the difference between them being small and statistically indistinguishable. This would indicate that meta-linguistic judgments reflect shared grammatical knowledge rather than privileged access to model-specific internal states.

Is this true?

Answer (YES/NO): YES